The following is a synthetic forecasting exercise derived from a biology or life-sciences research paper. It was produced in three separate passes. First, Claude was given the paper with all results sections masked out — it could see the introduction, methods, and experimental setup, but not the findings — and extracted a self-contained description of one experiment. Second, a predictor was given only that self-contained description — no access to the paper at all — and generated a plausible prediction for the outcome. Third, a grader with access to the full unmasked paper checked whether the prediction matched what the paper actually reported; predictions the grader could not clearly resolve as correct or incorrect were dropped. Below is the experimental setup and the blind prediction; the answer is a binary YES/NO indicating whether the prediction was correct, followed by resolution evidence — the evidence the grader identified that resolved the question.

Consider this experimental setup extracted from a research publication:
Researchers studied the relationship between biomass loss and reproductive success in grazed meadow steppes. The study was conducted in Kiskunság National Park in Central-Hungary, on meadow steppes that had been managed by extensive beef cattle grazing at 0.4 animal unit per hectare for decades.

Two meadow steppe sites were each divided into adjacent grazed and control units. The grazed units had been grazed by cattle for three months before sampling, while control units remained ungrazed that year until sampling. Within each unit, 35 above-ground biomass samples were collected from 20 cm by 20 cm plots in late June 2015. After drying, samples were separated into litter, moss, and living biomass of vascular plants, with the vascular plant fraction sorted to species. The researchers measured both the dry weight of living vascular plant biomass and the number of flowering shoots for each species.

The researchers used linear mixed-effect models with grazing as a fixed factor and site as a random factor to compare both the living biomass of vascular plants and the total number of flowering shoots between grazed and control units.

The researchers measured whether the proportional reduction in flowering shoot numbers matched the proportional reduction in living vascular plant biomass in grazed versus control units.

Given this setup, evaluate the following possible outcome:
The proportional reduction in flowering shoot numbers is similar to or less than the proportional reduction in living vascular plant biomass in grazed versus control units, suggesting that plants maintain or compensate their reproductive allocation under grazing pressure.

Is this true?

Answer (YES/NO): NO